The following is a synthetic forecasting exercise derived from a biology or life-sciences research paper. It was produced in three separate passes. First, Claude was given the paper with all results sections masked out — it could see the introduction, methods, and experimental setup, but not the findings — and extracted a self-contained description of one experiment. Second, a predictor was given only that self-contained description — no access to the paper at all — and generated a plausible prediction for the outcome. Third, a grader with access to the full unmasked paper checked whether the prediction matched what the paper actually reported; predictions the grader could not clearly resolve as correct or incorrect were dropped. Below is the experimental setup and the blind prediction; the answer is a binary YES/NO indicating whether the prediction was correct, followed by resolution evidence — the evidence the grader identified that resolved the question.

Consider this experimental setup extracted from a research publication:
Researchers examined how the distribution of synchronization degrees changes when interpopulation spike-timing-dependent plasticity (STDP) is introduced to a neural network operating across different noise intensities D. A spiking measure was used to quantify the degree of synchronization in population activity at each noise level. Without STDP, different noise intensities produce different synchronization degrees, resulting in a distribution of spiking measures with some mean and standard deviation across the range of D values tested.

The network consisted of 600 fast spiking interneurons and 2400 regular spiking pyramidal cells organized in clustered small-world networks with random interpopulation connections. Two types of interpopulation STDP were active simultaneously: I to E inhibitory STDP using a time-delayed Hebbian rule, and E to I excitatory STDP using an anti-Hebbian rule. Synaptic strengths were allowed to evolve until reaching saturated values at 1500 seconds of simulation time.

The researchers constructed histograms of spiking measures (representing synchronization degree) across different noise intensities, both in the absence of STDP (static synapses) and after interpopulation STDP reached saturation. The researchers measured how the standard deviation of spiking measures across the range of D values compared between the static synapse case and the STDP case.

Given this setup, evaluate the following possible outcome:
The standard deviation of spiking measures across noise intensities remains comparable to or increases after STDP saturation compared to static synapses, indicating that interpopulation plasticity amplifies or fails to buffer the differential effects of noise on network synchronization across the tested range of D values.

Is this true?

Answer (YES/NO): NO